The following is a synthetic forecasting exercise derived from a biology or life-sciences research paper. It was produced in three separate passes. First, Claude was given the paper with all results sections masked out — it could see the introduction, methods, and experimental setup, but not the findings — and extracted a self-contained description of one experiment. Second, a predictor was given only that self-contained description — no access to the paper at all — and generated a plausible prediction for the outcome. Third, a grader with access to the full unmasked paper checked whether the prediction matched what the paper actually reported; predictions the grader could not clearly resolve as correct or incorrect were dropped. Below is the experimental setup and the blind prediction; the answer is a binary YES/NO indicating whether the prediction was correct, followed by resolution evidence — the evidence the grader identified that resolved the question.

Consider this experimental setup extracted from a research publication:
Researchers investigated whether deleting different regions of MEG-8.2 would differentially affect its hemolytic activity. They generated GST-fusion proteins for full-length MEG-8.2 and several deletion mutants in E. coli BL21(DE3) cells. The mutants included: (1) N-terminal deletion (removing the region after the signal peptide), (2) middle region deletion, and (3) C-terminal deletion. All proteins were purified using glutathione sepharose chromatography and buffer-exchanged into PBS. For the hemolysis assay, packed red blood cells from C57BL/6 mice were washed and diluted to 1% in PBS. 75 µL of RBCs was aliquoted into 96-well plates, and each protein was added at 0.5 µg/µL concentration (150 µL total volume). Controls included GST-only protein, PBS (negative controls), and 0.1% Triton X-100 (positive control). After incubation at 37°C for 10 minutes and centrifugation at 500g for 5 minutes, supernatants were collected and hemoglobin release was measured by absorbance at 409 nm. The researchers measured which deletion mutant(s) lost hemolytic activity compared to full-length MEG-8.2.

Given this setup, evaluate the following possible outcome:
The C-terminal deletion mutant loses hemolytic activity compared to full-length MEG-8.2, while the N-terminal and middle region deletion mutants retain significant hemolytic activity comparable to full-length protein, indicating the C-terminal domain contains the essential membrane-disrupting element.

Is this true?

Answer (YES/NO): NO